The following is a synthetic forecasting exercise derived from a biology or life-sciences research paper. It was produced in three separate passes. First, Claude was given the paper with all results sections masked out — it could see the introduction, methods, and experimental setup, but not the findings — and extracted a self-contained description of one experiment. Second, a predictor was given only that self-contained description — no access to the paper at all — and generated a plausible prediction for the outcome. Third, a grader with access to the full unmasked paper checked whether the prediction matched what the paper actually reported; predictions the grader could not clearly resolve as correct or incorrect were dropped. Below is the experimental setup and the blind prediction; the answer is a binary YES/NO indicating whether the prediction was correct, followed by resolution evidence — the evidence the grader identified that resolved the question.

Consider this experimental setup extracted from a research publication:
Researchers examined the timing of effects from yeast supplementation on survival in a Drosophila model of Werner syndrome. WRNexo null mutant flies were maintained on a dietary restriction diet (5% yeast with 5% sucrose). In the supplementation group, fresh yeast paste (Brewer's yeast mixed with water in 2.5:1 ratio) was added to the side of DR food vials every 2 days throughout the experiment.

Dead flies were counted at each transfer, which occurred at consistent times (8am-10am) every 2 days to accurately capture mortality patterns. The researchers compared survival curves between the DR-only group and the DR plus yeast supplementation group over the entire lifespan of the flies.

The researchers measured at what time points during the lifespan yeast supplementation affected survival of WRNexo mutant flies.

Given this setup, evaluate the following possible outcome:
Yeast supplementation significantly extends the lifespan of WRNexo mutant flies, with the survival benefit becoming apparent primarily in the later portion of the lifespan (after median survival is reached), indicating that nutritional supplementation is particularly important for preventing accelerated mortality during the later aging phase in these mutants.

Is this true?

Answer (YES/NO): NO